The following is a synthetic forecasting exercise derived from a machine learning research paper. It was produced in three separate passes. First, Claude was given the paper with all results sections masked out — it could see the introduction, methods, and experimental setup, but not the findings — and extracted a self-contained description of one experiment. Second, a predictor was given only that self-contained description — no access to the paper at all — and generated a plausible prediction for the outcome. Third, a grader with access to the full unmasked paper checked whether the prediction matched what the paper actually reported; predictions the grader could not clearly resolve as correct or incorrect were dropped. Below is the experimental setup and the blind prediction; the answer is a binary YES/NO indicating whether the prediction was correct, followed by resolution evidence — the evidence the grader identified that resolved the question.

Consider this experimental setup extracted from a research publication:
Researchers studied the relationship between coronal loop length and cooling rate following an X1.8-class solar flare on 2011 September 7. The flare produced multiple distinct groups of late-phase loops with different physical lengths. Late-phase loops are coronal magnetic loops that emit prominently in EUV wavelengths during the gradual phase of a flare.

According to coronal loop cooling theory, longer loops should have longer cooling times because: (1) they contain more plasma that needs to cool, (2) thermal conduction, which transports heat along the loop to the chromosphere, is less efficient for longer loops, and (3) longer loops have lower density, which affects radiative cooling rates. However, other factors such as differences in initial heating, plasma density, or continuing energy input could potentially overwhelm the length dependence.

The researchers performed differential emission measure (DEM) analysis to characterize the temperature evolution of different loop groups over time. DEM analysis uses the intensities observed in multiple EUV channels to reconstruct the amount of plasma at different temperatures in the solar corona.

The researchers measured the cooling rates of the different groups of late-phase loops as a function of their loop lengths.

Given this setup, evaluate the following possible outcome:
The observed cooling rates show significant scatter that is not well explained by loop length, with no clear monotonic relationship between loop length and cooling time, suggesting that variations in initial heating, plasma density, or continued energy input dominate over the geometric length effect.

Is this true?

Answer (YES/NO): NO